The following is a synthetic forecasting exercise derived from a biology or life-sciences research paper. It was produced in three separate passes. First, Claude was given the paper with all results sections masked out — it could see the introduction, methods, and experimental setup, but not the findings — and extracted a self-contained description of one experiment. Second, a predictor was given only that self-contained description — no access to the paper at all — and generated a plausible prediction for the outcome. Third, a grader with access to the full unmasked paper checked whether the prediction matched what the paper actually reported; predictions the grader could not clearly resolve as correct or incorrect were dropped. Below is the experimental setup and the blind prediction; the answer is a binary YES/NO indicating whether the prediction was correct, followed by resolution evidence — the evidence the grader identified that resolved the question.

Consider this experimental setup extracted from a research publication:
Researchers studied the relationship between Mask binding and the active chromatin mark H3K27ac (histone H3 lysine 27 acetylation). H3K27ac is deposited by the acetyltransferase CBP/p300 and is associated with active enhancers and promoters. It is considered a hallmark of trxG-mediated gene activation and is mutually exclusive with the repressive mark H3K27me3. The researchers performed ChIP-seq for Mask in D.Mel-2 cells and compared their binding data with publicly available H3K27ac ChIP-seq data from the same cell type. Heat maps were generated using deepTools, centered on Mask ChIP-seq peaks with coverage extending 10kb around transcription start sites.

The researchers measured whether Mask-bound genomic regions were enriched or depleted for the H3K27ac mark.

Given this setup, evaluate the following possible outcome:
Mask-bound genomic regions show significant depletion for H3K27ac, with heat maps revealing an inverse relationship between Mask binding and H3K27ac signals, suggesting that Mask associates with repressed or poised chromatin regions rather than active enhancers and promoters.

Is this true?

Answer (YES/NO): NO